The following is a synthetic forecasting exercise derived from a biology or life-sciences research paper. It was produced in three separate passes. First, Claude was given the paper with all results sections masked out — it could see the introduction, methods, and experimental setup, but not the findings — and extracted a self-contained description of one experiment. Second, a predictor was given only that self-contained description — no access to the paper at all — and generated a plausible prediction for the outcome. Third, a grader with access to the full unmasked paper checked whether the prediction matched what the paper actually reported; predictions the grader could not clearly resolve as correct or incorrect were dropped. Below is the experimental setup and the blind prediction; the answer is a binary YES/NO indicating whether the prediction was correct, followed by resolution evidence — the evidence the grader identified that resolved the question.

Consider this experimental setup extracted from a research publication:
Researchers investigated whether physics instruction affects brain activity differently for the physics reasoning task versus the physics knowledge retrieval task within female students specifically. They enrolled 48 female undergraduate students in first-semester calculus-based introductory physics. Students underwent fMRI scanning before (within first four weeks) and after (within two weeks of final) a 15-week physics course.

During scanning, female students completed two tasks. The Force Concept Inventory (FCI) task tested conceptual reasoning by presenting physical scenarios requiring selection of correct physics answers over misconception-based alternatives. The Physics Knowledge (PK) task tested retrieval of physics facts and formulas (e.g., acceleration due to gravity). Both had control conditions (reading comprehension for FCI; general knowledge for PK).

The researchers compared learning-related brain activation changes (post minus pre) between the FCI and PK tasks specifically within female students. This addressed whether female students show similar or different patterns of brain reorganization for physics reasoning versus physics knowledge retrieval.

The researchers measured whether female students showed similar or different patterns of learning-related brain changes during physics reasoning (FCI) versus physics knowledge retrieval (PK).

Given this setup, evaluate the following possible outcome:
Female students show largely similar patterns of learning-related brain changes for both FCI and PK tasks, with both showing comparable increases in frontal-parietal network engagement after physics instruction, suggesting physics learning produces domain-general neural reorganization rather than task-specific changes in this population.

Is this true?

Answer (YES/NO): NO